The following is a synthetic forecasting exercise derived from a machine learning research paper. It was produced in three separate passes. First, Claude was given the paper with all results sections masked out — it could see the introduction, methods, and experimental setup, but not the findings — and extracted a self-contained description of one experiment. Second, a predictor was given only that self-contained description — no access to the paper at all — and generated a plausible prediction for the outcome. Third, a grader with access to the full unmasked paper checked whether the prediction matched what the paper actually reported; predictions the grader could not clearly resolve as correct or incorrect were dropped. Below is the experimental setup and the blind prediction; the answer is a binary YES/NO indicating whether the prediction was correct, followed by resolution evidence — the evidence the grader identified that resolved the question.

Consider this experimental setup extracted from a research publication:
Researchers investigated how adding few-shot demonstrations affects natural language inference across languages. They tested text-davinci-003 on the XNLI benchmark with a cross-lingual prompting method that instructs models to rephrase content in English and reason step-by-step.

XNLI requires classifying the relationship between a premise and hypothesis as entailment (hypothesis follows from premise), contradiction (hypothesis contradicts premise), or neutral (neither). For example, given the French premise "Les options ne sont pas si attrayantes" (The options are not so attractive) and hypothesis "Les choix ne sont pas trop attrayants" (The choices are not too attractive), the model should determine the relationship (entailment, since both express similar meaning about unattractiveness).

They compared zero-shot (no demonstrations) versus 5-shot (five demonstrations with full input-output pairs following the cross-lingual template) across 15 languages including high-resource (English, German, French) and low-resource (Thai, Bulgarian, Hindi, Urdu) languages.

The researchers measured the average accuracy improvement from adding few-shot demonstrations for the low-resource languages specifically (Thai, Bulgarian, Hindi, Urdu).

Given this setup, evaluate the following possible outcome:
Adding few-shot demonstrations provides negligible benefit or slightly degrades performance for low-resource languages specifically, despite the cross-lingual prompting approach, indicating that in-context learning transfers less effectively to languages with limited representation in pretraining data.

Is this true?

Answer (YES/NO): NO